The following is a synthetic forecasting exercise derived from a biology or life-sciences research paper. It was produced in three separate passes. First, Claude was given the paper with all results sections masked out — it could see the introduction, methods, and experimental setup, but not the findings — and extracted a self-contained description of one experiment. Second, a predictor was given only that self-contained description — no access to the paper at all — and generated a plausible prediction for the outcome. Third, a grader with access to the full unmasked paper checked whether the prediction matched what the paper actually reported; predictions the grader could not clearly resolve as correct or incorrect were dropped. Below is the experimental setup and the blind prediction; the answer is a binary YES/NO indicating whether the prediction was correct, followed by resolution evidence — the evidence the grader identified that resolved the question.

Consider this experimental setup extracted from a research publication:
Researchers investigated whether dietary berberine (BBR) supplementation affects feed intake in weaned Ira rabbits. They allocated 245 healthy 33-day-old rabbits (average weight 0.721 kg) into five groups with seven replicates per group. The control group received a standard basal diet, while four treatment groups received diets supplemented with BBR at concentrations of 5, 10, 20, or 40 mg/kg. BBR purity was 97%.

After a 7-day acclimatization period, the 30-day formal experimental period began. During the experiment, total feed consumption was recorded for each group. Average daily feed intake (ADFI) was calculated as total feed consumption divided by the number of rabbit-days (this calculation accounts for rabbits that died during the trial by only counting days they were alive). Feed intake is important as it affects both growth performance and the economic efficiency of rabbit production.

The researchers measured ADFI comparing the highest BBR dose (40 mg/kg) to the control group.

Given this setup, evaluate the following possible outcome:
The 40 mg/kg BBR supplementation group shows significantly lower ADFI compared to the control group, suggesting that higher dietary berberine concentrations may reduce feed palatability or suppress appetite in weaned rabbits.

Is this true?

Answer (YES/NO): NO